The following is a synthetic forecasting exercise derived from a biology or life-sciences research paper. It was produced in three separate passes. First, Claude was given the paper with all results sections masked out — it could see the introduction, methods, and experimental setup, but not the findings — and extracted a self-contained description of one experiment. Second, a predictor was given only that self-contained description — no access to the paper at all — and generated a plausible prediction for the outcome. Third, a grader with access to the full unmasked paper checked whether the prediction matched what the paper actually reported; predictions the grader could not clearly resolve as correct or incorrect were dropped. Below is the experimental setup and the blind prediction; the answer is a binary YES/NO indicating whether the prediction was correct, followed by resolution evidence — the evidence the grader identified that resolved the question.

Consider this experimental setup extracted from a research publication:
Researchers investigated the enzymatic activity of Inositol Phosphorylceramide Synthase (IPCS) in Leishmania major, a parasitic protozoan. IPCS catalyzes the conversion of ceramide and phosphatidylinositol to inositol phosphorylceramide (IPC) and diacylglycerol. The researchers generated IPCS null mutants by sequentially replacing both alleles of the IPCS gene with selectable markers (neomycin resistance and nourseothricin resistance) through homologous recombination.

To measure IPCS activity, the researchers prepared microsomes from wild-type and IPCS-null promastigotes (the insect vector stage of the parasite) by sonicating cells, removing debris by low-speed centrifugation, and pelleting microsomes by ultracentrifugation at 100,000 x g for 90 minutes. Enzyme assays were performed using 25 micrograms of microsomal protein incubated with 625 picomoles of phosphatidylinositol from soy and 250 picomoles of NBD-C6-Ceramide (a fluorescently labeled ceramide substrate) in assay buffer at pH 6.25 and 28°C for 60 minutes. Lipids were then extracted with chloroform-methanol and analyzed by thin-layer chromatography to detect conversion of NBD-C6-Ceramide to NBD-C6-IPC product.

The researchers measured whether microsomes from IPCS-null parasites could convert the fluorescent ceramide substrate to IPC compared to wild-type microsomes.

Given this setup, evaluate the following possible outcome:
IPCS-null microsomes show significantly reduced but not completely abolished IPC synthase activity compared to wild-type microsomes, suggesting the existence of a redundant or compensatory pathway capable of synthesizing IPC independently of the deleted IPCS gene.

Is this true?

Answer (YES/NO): NO